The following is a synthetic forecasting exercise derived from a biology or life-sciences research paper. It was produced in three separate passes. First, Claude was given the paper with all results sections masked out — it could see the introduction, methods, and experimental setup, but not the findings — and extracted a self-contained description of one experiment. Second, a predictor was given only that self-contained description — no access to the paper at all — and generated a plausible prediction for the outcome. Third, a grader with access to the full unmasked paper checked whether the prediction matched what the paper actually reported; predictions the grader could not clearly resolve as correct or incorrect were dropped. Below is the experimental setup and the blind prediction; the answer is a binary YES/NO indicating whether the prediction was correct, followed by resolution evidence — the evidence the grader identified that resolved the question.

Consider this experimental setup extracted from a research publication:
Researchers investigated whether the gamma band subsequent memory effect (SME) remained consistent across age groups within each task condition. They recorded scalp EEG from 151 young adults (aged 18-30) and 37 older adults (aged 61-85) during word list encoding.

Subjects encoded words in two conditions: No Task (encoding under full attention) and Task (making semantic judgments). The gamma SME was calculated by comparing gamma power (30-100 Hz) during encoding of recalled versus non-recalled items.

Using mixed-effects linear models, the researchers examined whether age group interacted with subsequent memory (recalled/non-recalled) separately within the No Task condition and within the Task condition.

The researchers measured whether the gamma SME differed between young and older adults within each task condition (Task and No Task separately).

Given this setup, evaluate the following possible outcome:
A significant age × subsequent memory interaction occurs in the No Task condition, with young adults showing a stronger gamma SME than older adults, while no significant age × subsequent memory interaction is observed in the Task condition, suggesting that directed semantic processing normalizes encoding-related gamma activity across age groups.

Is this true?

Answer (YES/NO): NO